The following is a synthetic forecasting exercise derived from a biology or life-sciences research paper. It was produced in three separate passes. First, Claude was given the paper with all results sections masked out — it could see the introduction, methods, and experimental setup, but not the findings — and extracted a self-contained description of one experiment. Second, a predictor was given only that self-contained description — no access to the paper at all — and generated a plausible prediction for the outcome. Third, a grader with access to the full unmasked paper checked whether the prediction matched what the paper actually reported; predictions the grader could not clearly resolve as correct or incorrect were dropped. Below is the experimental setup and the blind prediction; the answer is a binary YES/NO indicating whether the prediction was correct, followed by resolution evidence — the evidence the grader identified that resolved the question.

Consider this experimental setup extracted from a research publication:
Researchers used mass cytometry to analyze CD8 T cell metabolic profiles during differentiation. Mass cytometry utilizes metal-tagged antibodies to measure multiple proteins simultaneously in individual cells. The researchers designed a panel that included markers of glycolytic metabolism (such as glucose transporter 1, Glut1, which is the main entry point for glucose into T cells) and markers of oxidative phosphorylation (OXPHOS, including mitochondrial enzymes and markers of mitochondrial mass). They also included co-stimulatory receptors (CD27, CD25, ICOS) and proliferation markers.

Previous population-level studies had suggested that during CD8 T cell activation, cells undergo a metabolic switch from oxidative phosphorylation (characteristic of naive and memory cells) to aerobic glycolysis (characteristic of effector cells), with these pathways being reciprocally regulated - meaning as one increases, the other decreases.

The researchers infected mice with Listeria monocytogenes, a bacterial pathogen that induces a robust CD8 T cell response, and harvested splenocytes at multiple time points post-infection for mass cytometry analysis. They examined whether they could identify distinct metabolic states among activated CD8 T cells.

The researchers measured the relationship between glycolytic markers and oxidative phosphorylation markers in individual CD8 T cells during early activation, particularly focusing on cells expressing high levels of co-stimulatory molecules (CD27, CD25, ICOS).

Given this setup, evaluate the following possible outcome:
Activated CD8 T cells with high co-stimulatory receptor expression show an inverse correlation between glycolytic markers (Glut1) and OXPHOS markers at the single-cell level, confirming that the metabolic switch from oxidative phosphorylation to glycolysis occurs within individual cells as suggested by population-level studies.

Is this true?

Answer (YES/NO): NO